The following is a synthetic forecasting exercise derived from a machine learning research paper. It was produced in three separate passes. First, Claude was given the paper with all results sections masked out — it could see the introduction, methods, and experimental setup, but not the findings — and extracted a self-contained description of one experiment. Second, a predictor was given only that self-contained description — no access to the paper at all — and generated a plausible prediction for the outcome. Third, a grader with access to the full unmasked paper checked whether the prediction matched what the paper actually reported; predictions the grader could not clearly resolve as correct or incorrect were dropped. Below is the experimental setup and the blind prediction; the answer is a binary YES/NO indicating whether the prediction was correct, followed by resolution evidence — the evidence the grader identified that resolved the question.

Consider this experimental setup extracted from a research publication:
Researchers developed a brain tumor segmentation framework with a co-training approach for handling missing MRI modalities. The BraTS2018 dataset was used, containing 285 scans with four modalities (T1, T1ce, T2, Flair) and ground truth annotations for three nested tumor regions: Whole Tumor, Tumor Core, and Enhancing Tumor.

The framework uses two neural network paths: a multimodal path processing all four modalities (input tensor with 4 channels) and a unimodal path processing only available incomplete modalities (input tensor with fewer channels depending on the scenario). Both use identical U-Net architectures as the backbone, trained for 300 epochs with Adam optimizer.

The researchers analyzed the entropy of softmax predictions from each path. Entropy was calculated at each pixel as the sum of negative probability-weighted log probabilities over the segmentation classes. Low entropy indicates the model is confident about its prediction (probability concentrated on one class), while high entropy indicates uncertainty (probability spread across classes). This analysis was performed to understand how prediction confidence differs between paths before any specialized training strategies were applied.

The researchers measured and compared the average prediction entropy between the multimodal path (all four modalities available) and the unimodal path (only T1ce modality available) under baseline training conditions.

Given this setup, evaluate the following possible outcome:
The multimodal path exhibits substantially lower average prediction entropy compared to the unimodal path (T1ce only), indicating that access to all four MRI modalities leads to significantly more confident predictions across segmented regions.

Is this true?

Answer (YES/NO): YES